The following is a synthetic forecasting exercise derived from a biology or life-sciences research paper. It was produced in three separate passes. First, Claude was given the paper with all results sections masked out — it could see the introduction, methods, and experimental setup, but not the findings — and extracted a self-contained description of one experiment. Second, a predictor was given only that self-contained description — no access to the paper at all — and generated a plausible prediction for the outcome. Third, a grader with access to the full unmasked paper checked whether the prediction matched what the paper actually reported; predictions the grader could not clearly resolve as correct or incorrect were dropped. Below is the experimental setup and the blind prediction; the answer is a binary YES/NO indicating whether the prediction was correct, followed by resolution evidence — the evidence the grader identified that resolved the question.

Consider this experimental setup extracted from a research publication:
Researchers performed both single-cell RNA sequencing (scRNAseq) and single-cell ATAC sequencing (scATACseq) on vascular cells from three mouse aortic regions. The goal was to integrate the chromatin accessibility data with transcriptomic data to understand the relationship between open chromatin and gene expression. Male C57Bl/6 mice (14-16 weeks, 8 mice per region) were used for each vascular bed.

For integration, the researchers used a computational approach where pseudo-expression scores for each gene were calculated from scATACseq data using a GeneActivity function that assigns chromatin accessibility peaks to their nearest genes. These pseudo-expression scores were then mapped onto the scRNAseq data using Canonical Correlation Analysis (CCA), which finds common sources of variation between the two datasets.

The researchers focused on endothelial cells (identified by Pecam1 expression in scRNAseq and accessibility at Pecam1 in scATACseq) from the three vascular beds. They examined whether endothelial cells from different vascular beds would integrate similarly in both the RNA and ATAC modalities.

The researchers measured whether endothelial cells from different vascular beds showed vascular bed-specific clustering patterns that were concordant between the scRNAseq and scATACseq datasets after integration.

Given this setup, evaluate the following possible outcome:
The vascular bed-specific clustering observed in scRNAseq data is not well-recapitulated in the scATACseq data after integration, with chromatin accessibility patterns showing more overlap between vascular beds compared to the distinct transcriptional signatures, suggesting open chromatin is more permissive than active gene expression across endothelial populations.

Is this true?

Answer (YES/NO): NO